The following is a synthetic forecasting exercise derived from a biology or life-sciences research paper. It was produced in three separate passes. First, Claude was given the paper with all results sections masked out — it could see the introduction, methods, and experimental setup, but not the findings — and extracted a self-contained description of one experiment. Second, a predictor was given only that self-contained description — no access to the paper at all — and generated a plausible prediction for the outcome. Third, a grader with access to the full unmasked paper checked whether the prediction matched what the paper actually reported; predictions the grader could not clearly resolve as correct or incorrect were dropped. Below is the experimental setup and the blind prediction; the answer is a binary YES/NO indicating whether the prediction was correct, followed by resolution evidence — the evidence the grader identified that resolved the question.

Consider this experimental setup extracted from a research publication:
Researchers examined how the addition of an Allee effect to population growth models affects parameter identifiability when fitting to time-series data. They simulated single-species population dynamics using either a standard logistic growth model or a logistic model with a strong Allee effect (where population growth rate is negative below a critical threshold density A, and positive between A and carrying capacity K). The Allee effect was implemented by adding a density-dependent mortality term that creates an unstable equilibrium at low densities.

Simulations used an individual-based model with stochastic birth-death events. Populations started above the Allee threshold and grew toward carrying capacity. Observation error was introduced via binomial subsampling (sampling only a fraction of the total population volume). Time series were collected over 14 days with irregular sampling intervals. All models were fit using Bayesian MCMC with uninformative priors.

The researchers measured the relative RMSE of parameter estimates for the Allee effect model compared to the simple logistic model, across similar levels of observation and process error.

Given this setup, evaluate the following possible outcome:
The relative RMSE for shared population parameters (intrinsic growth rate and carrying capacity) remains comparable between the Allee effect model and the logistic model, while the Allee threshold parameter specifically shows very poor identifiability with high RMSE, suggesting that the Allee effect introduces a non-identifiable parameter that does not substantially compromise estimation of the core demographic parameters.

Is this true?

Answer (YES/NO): NO